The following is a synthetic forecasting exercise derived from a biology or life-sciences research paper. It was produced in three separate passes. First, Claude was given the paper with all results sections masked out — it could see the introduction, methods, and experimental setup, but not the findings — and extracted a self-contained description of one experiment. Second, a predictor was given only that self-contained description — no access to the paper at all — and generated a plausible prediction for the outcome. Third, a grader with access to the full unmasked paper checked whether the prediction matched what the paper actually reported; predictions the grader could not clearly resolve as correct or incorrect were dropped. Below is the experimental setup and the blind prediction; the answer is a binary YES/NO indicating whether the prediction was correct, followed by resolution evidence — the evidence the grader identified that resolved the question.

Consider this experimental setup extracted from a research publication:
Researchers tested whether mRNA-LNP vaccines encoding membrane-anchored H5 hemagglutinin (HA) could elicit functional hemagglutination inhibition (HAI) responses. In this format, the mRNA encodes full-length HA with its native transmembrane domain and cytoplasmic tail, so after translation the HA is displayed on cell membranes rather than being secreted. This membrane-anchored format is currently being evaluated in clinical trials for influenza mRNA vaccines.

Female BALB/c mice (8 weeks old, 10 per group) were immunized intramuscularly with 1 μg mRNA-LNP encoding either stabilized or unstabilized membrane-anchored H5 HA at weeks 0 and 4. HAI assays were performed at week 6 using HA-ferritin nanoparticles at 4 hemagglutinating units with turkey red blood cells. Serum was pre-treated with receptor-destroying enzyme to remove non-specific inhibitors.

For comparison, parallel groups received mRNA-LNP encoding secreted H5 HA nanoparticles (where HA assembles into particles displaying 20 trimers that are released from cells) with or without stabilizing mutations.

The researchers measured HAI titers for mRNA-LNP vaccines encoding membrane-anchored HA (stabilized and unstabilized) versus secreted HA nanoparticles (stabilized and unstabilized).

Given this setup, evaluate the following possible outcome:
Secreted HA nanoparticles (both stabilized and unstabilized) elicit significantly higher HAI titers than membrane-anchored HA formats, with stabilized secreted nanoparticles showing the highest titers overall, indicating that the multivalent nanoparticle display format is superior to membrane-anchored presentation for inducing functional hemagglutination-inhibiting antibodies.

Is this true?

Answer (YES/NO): NO